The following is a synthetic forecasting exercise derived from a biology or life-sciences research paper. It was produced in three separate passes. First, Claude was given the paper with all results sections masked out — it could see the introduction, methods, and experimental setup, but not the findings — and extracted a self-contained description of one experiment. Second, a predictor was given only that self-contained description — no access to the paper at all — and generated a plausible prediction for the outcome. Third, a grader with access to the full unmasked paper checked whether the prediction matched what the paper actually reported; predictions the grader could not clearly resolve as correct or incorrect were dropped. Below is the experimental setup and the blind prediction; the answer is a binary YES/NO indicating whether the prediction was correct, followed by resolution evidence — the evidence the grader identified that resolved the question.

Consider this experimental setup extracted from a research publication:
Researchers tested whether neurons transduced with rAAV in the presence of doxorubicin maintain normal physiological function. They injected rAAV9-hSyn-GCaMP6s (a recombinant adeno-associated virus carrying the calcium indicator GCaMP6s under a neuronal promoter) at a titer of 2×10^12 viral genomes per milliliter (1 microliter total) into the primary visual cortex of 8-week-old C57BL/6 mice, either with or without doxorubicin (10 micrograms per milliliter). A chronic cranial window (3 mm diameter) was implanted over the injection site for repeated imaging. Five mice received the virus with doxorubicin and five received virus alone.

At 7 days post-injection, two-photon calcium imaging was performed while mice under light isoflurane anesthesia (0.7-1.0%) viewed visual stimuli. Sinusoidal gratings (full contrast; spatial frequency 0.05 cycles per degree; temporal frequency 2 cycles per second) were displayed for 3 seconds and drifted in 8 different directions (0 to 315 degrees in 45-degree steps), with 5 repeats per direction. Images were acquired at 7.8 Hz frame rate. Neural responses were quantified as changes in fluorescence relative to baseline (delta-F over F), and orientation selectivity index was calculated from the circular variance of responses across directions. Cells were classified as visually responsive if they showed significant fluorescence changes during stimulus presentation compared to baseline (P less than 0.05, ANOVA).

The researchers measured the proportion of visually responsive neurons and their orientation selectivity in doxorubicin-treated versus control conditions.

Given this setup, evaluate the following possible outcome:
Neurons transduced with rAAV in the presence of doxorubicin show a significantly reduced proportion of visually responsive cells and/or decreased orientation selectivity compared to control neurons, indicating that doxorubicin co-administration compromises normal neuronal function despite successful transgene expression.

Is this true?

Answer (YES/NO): NO